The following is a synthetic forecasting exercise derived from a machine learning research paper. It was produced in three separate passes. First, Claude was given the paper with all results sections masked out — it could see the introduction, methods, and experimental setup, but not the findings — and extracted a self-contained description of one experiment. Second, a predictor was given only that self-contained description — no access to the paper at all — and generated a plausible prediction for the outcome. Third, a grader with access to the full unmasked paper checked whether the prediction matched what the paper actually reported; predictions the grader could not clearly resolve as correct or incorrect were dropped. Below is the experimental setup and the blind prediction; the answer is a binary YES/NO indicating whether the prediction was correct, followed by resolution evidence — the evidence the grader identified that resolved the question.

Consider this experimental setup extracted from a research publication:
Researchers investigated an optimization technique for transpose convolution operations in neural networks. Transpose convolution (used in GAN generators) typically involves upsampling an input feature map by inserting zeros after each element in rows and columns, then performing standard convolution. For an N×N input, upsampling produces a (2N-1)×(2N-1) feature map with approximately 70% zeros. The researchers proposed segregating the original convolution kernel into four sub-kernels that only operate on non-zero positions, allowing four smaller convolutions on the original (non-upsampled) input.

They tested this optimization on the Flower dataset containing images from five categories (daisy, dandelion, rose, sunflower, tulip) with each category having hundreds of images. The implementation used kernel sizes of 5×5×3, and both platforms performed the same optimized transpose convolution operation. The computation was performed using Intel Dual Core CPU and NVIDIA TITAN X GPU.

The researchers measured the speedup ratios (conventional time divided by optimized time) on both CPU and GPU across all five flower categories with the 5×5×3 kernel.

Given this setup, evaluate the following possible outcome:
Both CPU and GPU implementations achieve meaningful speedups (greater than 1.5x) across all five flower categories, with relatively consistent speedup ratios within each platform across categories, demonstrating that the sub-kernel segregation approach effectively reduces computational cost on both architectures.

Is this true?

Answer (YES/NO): YES